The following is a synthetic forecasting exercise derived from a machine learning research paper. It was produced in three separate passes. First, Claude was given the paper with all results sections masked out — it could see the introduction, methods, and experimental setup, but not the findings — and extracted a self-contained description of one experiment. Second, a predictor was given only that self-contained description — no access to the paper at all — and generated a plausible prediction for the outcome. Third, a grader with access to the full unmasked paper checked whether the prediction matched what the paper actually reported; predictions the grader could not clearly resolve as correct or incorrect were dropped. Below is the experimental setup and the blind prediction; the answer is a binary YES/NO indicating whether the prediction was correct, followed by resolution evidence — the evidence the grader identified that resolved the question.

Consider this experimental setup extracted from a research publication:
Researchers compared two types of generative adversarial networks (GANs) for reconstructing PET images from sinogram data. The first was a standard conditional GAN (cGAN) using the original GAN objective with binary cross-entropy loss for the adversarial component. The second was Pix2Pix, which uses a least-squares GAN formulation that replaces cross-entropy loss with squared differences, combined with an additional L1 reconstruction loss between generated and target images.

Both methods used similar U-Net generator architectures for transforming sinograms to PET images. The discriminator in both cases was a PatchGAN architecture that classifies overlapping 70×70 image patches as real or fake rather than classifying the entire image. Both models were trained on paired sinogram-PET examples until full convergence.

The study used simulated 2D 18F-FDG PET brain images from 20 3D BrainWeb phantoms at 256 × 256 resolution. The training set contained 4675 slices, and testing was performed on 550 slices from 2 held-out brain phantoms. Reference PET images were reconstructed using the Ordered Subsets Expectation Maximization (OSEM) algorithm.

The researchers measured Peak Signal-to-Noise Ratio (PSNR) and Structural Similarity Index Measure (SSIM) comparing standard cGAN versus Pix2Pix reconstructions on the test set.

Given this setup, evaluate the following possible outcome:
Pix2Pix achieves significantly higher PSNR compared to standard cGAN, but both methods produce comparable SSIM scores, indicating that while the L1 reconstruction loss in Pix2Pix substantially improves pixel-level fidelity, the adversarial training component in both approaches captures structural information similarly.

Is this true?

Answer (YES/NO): NO